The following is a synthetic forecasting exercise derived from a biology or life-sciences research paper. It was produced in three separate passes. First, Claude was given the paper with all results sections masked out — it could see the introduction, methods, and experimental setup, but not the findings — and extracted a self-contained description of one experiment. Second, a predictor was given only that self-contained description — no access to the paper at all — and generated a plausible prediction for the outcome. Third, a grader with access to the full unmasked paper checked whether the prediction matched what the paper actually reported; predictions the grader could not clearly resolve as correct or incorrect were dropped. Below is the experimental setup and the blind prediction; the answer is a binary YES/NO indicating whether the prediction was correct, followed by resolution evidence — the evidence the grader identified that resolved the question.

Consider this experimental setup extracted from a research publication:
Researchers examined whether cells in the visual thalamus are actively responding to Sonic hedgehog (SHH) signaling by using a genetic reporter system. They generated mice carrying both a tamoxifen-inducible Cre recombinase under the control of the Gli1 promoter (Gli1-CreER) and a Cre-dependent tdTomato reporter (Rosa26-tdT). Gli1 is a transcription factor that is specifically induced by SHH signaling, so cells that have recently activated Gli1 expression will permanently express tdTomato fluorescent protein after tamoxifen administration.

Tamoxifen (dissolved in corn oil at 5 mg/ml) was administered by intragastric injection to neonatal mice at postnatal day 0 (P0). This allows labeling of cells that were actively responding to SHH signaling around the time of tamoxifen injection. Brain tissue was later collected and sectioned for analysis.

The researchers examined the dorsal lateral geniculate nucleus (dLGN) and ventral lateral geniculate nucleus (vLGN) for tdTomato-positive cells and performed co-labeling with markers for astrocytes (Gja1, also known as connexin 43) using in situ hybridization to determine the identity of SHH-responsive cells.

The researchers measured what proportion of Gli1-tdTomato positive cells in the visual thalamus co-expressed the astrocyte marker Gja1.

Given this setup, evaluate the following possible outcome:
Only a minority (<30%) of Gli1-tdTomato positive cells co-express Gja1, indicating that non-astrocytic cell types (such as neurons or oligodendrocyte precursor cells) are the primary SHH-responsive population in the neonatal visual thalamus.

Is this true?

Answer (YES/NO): NO